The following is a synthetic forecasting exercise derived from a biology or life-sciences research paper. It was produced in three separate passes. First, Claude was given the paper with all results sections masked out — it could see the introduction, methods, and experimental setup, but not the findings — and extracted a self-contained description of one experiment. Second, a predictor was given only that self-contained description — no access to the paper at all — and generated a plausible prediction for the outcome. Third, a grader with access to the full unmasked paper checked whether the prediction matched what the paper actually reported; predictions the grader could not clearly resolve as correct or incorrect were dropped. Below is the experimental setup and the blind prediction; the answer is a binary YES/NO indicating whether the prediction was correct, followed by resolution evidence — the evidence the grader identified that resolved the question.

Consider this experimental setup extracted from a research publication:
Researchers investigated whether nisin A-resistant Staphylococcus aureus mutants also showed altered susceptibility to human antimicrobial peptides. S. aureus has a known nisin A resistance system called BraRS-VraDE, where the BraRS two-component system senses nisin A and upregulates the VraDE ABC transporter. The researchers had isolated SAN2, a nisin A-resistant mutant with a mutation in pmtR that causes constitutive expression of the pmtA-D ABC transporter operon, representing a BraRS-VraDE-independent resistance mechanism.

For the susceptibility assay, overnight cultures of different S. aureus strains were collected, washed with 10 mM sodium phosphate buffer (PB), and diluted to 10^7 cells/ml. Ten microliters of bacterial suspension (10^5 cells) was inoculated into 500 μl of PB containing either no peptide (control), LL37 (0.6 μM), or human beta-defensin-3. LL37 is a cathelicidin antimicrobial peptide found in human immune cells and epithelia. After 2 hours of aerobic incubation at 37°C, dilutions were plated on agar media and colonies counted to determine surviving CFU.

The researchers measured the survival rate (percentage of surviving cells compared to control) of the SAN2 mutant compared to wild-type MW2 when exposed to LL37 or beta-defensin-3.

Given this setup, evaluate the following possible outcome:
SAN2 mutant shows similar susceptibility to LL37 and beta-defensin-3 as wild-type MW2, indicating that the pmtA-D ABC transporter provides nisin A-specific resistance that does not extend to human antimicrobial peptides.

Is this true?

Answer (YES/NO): NO